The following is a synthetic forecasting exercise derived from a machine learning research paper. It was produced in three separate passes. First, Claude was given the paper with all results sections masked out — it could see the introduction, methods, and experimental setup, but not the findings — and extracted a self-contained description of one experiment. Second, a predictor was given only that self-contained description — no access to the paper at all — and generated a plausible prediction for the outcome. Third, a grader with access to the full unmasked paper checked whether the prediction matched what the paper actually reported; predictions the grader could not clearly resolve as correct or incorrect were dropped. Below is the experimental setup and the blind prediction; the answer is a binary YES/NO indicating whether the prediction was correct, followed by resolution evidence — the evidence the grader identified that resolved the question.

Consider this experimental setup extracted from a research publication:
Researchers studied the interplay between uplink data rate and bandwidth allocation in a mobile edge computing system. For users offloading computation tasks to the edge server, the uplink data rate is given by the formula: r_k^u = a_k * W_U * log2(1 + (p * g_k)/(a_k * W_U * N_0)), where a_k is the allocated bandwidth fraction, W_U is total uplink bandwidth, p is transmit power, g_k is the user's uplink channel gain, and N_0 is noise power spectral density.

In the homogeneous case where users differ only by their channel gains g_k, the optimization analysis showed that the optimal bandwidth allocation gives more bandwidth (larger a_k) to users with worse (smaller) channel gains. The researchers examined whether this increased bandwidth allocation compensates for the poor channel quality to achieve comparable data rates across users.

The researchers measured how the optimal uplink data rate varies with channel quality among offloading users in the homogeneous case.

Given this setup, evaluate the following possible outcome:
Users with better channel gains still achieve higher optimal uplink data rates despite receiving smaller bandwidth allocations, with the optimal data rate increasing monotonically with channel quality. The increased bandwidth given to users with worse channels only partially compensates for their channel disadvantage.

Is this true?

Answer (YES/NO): YES